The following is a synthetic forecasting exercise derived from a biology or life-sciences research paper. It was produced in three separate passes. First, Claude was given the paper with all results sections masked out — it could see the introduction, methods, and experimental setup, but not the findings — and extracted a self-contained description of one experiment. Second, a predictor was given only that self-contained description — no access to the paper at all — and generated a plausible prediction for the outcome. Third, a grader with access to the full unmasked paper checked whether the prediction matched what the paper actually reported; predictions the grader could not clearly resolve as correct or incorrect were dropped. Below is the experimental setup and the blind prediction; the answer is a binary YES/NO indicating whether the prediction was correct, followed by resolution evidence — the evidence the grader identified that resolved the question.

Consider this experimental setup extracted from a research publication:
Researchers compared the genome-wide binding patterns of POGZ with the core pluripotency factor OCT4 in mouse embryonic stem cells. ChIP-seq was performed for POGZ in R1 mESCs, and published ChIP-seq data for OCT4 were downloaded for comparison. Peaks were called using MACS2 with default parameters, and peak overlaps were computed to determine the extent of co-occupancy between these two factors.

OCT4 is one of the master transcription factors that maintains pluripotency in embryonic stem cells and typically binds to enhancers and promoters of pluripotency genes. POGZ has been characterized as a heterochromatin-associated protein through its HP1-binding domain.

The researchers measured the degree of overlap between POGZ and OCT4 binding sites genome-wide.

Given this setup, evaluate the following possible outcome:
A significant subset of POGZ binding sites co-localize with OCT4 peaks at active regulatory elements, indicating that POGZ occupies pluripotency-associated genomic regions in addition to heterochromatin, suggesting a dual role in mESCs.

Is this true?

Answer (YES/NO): NO